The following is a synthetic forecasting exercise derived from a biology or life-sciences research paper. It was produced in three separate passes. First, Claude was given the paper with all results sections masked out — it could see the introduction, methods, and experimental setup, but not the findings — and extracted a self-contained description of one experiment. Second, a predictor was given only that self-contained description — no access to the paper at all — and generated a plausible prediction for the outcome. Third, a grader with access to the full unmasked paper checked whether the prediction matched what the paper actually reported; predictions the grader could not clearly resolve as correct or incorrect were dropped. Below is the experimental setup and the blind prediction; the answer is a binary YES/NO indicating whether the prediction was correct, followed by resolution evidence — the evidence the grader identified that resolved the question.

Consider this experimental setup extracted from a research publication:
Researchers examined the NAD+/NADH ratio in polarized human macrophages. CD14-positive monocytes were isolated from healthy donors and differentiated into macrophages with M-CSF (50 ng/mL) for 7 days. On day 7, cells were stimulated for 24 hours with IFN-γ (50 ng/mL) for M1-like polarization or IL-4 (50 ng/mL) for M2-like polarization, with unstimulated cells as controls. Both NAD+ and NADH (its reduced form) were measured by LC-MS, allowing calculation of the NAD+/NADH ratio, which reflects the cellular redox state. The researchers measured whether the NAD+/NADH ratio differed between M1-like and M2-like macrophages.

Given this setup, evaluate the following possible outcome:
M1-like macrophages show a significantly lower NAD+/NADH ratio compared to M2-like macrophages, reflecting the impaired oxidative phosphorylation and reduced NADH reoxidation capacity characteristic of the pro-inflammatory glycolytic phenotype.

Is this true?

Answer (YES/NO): NO